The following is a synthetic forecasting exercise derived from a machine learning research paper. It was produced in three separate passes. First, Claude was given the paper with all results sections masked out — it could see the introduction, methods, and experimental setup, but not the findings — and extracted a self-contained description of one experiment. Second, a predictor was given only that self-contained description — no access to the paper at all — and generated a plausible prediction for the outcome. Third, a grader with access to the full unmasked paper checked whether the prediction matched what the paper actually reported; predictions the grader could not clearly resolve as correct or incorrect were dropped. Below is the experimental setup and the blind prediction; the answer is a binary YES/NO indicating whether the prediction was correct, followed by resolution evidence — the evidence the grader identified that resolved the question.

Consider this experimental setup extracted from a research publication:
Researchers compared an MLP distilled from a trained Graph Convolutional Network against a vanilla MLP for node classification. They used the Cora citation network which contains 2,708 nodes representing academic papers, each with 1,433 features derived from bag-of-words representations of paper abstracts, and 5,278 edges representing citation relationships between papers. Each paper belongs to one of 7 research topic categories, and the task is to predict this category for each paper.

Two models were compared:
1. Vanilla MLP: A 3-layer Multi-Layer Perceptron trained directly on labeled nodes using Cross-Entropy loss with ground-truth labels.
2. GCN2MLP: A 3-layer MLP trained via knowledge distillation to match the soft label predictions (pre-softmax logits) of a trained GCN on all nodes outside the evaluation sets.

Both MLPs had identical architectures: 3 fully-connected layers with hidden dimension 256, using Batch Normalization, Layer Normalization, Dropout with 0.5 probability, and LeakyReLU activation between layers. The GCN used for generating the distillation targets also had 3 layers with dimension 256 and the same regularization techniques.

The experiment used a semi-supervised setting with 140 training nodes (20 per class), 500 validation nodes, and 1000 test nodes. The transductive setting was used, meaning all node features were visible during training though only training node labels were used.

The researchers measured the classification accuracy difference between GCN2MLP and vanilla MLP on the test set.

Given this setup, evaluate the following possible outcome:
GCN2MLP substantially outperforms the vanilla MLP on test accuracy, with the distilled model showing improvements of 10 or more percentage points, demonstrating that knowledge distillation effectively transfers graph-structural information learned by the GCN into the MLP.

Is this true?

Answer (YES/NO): YES